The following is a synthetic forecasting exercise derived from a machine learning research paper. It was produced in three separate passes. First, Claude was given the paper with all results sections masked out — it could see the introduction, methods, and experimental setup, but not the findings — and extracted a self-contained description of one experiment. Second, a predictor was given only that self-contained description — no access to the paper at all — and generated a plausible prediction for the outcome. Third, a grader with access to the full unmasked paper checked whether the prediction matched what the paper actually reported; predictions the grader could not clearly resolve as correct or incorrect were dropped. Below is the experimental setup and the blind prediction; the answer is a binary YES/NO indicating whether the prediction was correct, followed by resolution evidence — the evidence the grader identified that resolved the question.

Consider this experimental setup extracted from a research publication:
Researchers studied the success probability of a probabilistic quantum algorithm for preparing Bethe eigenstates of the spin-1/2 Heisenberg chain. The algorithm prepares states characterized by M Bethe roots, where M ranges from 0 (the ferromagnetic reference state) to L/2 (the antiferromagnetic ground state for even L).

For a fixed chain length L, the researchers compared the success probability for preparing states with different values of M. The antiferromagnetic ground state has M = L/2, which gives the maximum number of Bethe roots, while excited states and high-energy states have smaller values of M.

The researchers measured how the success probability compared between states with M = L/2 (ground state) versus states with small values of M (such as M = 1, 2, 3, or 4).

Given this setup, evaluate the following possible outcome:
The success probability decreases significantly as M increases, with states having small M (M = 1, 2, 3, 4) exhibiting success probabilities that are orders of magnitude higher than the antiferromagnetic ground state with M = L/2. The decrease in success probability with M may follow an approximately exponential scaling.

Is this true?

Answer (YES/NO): YES